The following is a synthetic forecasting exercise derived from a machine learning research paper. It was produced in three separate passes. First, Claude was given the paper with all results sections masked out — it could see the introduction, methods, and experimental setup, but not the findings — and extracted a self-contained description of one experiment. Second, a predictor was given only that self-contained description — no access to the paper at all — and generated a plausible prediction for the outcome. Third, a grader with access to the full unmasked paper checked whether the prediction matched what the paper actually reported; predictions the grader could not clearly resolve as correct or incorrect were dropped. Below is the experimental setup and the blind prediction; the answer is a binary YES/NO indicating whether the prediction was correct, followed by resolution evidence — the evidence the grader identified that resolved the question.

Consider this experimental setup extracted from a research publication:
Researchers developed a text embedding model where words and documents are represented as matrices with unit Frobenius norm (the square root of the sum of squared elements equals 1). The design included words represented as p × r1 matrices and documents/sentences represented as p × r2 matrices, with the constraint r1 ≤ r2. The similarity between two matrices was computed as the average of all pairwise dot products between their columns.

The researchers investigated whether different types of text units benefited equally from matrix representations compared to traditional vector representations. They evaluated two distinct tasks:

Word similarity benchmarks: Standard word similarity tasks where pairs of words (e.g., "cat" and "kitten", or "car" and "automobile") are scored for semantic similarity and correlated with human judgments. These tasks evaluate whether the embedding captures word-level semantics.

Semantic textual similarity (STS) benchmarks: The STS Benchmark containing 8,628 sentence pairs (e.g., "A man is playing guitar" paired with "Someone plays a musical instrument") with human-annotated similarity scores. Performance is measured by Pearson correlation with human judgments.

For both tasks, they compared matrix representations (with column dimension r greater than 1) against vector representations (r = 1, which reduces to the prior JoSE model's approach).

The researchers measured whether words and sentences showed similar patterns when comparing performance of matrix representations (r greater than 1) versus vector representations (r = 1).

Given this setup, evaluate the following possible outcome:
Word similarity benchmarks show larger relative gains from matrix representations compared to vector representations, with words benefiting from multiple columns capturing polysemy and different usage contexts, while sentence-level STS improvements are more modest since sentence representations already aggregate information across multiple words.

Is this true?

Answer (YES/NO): NO